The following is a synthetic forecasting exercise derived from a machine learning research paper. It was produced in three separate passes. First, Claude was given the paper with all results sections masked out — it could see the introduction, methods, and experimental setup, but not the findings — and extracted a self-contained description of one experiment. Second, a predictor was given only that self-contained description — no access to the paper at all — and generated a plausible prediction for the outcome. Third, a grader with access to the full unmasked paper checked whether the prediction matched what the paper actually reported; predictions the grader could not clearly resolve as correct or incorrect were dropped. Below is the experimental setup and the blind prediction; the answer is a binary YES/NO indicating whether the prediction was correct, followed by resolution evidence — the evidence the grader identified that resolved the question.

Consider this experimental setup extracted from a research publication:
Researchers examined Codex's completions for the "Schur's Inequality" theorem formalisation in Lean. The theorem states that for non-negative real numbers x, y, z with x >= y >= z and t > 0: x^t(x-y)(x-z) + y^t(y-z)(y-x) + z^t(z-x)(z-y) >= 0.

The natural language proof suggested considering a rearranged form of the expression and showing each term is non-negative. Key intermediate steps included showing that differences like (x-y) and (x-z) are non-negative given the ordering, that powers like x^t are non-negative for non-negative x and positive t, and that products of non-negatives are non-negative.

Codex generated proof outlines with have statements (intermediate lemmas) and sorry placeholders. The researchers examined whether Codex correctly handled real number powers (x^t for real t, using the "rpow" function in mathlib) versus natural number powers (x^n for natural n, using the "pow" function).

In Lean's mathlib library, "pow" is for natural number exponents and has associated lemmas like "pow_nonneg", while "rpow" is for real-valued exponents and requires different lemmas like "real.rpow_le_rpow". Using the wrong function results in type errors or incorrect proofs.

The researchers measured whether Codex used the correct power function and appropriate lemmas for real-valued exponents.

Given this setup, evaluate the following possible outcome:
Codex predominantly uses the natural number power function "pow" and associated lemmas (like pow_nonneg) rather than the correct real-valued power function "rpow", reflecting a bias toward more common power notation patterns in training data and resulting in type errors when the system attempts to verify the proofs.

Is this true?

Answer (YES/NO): NO